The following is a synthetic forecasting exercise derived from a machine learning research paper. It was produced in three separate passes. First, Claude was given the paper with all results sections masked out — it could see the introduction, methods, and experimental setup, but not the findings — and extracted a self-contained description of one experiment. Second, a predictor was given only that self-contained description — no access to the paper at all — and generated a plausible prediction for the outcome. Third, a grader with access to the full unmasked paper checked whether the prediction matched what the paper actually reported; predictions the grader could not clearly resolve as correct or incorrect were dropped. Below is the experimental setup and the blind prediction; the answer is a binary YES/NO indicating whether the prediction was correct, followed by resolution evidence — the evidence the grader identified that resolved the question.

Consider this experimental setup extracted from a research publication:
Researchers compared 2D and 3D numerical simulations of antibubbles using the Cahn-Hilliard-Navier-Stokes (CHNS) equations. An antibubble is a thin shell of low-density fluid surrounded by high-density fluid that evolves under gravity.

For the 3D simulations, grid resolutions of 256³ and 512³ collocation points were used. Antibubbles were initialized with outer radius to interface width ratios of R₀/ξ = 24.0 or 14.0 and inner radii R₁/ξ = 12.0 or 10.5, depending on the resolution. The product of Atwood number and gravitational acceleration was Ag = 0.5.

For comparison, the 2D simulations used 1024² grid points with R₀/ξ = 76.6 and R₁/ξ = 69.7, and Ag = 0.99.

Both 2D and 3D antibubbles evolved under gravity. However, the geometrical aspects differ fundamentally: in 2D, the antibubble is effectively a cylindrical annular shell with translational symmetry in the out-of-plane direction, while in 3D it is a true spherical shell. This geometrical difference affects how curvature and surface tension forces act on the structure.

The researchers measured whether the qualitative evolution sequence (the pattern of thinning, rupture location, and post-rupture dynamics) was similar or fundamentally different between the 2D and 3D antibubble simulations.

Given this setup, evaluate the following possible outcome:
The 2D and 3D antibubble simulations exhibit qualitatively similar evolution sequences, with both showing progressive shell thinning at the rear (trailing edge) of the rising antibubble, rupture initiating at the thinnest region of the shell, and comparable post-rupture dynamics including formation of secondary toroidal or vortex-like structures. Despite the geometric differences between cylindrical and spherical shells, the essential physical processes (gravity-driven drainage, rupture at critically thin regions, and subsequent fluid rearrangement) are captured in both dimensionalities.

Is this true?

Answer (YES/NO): YES